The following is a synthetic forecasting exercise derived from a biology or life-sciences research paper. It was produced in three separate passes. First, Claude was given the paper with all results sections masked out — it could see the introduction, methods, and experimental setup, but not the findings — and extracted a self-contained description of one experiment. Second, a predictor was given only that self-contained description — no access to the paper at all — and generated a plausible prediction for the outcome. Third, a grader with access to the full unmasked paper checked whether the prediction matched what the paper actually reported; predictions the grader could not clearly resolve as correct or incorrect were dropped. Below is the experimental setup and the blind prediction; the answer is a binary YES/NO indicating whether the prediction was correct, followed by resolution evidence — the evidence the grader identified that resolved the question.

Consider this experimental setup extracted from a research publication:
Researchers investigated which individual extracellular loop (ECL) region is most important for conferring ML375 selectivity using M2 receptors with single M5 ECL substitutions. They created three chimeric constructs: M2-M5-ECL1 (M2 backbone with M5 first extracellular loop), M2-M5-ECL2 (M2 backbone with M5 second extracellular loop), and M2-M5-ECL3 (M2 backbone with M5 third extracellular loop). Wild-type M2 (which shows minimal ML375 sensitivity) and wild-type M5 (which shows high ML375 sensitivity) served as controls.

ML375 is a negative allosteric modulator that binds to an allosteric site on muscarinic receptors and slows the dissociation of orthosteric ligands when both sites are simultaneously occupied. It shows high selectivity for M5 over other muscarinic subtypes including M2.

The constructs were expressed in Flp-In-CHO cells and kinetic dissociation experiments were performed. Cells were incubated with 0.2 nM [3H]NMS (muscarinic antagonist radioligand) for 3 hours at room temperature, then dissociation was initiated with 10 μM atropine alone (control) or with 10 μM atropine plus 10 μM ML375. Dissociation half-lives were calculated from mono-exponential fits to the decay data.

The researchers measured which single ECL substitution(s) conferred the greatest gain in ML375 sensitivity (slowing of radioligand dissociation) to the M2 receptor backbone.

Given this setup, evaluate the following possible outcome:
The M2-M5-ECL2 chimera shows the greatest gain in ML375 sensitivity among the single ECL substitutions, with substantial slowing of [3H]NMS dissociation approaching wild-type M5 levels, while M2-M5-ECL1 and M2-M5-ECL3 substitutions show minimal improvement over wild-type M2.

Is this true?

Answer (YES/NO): NO